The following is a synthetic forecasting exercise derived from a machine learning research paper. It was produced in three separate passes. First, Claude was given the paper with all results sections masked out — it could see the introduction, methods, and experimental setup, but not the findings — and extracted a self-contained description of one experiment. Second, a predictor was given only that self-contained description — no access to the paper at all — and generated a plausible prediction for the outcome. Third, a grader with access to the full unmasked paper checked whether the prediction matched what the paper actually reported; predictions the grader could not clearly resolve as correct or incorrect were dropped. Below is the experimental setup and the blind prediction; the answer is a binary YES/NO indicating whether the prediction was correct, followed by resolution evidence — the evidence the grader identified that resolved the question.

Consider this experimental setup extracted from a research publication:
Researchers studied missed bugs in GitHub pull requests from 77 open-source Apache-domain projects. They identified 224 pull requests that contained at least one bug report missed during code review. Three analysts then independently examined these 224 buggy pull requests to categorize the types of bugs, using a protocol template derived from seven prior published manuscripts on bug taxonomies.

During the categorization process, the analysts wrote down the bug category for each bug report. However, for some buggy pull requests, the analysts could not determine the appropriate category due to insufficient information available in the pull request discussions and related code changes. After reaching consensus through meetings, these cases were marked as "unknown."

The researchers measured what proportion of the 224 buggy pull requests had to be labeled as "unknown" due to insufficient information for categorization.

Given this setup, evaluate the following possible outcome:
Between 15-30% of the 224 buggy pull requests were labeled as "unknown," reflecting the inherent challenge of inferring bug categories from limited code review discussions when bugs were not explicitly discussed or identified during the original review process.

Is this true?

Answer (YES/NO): YES